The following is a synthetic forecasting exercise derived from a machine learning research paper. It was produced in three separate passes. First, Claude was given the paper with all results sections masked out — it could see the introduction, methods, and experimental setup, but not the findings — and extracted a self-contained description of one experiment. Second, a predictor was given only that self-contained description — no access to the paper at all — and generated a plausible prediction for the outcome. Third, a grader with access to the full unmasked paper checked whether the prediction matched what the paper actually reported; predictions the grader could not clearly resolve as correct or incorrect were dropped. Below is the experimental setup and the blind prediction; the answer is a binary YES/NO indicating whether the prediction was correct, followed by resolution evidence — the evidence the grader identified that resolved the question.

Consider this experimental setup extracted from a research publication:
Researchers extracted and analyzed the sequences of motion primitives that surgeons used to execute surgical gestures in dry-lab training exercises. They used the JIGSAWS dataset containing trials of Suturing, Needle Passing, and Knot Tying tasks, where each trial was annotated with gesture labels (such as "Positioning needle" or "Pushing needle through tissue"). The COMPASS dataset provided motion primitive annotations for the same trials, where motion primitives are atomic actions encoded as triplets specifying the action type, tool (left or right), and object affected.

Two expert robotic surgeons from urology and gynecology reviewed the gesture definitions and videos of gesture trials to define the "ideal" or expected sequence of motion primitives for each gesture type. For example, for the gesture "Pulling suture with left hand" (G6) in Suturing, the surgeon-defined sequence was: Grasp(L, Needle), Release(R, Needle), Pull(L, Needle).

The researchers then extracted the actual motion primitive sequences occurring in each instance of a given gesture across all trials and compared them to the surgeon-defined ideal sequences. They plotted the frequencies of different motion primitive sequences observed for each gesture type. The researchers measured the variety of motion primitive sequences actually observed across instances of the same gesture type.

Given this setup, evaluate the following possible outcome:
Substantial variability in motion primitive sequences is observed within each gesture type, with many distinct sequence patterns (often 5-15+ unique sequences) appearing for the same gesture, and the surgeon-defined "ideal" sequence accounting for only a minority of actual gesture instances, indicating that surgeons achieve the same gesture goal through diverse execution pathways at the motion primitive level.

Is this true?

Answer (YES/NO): NO